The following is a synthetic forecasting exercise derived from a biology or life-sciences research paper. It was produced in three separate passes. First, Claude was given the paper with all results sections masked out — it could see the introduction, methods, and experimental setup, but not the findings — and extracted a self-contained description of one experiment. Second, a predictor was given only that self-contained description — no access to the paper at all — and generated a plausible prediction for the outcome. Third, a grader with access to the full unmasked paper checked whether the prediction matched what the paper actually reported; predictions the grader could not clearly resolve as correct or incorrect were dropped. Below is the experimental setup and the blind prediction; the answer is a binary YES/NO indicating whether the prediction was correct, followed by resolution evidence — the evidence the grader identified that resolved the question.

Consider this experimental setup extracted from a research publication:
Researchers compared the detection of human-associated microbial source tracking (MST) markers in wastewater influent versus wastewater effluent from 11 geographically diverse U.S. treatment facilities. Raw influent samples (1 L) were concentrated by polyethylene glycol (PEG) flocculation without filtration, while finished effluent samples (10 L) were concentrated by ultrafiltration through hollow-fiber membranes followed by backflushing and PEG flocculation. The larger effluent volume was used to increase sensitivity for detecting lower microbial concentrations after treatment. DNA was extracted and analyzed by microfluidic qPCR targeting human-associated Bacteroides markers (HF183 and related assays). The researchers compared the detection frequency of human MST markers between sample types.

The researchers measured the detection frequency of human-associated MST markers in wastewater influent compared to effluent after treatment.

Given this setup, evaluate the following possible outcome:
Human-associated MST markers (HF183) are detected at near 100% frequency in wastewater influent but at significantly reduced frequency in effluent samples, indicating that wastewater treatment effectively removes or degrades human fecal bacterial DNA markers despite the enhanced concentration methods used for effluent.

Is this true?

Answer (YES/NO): NO